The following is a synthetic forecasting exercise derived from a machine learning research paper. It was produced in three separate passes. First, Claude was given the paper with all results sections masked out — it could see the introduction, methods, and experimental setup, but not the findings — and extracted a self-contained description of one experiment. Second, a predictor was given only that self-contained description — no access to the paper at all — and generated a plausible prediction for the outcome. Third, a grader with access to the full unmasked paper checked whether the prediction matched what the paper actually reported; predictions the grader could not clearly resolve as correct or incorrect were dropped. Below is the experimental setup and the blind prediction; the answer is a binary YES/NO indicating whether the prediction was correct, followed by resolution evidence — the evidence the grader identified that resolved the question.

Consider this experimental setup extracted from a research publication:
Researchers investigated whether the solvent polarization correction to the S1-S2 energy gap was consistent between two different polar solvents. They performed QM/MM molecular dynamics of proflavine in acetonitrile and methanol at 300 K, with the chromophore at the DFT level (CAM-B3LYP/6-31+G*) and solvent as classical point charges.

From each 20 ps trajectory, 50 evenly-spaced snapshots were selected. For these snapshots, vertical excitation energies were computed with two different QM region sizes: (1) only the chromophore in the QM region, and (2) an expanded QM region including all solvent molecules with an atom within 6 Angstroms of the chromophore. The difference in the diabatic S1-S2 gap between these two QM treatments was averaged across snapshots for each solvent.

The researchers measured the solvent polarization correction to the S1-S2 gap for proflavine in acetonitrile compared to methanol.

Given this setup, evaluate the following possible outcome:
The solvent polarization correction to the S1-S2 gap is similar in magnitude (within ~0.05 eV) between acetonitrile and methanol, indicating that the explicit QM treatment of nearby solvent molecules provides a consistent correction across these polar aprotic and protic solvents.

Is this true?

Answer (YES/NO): YES